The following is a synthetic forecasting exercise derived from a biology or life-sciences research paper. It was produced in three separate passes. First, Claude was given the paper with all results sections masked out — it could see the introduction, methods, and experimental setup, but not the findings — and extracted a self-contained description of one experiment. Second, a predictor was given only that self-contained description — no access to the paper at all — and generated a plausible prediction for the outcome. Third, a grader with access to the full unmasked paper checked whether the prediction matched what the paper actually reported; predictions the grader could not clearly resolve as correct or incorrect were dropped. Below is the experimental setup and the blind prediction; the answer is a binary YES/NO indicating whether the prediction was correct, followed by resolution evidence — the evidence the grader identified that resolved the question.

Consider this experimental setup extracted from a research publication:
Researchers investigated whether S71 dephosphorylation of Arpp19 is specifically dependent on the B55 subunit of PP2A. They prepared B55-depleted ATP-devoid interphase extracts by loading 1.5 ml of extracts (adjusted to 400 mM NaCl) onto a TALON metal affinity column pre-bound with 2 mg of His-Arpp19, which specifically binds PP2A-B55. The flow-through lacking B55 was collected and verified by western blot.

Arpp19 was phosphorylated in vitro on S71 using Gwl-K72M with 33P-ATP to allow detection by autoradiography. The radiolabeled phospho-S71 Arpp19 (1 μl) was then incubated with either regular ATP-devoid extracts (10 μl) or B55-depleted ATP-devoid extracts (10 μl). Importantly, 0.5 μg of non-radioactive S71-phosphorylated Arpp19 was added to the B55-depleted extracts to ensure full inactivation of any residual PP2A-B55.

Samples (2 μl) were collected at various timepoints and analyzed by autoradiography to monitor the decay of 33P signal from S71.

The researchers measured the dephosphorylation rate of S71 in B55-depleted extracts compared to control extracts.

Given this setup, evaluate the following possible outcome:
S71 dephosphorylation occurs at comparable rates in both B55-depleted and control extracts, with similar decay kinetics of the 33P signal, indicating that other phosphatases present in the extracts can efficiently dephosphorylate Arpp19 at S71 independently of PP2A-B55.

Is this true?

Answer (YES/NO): NO